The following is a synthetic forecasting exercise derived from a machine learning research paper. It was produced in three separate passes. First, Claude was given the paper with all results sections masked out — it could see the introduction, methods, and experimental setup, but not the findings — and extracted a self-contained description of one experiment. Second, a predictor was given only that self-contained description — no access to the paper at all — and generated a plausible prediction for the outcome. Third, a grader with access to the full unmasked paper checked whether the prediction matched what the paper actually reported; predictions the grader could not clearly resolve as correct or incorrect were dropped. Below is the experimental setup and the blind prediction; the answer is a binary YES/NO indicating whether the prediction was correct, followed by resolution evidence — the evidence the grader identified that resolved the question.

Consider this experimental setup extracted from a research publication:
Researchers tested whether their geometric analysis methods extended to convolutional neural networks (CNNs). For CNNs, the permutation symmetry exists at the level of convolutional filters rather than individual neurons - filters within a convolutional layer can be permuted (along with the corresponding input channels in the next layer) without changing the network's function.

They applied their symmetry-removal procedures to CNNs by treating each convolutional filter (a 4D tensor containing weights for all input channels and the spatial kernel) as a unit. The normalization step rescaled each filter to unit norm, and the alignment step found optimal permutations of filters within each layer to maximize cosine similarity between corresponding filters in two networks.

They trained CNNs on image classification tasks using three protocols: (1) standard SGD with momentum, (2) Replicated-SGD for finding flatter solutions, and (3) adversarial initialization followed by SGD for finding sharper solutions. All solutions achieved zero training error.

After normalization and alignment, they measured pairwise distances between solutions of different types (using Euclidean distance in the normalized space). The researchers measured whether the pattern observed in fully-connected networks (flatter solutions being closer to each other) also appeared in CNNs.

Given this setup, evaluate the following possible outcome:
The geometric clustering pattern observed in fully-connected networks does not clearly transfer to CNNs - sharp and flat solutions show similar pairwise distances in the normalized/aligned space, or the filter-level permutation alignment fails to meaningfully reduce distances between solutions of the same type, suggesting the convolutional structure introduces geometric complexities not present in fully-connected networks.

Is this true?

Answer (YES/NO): NO